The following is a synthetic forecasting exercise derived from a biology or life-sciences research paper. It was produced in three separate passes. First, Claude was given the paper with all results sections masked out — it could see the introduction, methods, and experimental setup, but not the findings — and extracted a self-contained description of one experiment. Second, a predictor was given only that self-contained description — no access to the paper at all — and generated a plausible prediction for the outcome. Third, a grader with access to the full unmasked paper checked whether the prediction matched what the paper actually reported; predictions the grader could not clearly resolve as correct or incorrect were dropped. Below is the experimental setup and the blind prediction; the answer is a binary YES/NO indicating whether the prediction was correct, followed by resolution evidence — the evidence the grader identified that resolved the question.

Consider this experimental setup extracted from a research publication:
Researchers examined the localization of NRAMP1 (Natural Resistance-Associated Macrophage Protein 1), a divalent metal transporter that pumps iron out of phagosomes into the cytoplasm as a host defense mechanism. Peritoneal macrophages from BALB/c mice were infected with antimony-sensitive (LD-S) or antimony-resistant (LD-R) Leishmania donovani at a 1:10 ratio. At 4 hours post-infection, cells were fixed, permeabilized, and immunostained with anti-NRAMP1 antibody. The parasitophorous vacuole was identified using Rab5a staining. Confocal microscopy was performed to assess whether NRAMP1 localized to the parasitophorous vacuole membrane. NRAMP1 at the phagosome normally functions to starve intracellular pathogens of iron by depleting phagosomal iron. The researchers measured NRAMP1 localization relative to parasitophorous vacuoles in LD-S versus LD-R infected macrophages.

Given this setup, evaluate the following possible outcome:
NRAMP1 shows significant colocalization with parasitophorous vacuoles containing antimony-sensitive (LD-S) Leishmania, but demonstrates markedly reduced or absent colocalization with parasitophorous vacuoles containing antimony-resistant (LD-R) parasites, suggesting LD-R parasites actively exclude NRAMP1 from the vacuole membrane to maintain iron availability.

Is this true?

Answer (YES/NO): NO